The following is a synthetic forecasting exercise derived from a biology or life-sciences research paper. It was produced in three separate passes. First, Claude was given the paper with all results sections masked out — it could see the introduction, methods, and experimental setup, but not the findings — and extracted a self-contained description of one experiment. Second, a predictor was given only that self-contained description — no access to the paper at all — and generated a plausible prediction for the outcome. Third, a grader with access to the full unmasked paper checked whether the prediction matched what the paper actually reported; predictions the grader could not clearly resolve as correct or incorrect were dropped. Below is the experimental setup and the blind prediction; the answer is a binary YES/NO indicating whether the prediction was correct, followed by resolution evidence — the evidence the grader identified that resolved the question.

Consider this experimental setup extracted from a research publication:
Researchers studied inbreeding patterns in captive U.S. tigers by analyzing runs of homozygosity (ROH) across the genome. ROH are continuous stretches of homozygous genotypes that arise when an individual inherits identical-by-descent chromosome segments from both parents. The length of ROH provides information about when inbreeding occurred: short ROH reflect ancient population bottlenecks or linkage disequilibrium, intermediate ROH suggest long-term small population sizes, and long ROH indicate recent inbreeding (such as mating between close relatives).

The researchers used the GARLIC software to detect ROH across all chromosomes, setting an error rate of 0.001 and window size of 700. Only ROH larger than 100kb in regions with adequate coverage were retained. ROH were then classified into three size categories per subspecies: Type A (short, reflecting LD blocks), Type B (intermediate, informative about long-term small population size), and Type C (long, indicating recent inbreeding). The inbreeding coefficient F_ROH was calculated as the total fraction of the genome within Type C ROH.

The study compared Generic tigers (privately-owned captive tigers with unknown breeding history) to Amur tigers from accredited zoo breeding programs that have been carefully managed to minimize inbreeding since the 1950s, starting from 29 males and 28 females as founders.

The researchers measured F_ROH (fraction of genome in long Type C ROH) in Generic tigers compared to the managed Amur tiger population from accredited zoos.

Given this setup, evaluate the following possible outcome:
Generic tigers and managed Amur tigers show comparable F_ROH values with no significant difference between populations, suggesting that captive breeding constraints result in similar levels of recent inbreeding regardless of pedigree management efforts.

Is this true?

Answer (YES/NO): NO